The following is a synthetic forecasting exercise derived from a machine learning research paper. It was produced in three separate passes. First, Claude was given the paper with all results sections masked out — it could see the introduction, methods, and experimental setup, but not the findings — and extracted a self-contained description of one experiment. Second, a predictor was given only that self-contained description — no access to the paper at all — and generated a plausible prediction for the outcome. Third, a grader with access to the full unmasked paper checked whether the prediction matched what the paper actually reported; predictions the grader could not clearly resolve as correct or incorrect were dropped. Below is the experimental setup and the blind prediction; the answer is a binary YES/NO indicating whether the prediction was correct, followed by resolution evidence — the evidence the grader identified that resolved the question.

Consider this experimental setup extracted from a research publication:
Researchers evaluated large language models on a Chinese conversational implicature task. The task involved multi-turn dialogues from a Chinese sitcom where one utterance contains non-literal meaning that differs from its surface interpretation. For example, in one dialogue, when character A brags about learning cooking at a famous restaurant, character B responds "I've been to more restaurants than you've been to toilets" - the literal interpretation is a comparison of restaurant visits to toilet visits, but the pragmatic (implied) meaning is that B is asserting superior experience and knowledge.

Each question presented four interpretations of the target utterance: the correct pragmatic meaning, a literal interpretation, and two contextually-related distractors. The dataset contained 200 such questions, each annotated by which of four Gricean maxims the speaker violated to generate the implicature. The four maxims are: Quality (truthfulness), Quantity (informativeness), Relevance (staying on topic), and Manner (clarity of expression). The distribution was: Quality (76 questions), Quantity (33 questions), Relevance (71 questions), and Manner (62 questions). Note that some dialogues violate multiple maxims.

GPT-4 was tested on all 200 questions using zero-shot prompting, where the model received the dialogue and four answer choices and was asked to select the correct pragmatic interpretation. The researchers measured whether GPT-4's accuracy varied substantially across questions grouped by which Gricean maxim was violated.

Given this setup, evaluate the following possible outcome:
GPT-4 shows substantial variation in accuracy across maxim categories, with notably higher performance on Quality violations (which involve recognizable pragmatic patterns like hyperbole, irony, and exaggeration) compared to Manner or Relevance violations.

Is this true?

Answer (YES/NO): NO